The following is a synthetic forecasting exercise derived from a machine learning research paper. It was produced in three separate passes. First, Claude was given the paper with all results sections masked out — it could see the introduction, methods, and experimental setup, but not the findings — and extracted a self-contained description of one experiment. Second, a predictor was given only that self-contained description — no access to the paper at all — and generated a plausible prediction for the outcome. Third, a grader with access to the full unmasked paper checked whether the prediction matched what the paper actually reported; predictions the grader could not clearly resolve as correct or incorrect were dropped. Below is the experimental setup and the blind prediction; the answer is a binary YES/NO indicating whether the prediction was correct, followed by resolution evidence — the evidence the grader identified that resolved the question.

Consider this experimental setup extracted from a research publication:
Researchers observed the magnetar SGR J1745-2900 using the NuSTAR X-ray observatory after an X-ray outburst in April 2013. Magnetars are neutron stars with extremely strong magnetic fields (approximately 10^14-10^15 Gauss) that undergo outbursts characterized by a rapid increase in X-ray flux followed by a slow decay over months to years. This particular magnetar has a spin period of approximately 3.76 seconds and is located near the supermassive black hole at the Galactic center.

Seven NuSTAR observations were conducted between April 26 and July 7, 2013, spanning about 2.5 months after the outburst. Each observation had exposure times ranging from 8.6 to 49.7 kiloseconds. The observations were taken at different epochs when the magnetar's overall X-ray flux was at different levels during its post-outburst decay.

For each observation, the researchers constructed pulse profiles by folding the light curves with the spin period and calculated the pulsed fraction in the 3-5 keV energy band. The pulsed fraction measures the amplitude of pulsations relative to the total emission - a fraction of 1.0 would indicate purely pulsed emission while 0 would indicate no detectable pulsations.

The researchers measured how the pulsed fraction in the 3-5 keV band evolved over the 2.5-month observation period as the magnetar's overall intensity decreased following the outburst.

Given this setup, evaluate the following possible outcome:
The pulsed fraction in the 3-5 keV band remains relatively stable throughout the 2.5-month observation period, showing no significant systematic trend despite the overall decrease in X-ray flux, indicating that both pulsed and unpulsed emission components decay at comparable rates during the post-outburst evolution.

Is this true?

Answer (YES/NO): NO